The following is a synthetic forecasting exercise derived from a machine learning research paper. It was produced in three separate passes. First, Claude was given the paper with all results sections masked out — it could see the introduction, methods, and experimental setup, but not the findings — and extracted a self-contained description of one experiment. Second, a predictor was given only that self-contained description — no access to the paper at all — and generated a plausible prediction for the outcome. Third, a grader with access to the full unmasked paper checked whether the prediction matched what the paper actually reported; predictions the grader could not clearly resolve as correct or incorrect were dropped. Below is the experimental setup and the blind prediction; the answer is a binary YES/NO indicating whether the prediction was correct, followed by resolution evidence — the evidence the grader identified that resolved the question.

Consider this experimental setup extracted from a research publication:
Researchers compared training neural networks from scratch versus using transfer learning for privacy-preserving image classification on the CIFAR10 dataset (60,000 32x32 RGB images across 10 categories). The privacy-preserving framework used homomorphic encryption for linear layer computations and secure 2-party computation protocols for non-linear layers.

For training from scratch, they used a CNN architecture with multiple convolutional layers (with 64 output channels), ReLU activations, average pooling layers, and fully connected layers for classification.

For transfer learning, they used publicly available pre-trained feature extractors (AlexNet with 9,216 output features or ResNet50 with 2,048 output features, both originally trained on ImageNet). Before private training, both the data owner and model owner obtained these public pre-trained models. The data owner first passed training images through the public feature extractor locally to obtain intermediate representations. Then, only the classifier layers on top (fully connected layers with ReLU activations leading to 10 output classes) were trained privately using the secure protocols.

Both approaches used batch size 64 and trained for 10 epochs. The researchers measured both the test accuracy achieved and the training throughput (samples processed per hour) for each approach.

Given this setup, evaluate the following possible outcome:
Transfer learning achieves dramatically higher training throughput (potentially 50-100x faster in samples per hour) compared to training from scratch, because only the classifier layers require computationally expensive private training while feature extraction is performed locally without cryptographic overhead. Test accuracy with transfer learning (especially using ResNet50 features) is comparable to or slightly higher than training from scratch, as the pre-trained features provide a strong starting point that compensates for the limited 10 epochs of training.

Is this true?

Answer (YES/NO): NO